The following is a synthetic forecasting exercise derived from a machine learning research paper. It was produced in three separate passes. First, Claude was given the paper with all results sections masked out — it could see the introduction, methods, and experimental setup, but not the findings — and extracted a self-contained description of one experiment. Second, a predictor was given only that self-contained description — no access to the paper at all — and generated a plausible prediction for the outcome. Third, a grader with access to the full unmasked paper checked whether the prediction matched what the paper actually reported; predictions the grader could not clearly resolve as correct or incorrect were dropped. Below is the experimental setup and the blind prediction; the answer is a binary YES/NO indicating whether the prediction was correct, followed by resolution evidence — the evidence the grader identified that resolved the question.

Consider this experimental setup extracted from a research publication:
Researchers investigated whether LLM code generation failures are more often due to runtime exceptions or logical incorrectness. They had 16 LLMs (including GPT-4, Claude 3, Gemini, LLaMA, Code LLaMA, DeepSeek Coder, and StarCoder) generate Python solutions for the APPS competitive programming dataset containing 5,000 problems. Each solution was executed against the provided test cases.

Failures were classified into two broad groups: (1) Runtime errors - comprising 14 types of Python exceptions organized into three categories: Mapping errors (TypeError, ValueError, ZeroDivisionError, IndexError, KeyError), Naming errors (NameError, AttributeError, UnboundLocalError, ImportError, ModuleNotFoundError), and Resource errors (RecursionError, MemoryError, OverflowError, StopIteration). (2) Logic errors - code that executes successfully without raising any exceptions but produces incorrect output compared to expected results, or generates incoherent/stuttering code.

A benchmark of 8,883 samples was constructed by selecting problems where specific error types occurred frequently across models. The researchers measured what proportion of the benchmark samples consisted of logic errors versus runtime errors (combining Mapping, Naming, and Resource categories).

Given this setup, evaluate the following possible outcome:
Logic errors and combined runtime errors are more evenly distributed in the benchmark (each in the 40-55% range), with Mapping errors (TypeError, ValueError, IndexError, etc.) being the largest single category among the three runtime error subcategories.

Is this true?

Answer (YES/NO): NO